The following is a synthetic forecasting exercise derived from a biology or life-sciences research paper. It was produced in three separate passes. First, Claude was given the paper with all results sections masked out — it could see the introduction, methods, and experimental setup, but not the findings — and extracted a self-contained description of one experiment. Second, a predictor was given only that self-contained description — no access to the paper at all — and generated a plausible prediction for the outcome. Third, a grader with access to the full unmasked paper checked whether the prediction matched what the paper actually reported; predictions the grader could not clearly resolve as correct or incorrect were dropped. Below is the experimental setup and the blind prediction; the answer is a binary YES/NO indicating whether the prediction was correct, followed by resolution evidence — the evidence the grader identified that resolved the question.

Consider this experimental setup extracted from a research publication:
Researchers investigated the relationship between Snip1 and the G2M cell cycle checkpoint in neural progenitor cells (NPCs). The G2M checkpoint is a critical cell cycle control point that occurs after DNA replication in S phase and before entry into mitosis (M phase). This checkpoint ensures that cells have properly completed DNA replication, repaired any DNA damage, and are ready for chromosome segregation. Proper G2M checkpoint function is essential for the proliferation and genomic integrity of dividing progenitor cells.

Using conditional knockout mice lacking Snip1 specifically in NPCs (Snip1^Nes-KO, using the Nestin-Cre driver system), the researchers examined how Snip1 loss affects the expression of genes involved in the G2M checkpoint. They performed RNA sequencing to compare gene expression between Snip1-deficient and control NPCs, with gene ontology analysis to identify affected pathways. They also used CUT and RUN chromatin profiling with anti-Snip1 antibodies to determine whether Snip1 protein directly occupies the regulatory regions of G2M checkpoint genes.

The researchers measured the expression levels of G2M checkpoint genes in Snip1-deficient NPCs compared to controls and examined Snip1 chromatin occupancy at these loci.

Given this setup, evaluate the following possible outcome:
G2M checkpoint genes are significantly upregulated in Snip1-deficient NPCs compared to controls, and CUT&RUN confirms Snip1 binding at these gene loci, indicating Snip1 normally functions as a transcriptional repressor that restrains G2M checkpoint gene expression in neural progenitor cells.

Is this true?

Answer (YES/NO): NO